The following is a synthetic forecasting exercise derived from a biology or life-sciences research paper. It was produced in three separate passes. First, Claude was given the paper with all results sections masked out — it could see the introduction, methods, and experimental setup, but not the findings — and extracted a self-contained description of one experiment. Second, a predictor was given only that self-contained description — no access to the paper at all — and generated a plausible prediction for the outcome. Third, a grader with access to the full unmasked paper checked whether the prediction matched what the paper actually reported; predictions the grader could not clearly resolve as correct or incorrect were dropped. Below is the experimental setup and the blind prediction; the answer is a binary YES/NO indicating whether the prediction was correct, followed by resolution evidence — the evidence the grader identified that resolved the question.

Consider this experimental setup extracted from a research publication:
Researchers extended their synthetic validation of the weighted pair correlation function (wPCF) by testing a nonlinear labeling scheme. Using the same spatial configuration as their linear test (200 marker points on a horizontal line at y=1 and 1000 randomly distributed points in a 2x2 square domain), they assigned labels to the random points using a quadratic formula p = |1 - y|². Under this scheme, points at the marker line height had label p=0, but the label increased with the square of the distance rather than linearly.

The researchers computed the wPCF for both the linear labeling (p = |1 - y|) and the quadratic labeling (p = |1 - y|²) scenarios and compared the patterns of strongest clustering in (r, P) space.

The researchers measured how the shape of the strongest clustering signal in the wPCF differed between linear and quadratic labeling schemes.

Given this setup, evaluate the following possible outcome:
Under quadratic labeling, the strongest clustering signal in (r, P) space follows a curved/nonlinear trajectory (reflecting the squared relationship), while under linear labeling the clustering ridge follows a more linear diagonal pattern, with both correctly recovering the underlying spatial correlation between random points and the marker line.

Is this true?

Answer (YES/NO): YES